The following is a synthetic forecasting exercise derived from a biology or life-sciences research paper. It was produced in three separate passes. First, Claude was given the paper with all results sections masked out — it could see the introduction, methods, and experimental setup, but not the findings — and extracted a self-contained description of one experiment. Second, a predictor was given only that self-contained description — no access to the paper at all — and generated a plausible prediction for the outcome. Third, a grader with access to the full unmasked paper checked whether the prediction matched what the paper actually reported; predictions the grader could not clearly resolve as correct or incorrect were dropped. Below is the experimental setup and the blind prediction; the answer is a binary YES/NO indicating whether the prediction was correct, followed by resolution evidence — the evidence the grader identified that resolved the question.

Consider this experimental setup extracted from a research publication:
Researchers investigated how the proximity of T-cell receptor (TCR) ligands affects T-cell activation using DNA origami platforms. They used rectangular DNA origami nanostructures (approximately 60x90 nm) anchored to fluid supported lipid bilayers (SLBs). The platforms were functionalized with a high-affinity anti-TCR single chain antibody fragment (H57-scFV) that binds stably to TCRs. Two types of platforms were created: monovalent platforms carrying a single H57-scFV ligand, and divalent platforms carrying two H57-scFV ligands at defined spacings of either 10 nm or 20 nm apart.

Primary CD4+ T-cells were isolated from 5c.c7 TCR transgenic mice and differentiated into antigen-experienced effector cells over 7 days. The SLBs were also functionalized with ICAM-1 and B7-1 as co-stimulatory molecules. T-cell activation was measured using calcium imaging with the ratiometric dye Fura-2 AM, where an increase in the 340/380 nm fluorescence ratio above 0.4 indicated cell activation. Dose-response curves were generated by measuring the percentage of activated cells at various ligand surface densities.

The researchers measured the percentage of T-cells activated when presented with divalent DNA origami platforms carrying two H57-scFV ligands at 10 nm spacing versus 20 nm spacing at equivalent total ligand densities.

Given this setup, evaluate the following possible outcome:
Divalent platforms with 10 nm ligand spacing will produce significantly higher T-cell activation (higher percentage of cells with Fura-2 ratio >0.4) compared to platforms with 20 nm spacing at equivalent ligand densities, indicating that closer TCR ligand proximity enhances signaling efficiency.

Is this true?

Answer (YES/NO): NO